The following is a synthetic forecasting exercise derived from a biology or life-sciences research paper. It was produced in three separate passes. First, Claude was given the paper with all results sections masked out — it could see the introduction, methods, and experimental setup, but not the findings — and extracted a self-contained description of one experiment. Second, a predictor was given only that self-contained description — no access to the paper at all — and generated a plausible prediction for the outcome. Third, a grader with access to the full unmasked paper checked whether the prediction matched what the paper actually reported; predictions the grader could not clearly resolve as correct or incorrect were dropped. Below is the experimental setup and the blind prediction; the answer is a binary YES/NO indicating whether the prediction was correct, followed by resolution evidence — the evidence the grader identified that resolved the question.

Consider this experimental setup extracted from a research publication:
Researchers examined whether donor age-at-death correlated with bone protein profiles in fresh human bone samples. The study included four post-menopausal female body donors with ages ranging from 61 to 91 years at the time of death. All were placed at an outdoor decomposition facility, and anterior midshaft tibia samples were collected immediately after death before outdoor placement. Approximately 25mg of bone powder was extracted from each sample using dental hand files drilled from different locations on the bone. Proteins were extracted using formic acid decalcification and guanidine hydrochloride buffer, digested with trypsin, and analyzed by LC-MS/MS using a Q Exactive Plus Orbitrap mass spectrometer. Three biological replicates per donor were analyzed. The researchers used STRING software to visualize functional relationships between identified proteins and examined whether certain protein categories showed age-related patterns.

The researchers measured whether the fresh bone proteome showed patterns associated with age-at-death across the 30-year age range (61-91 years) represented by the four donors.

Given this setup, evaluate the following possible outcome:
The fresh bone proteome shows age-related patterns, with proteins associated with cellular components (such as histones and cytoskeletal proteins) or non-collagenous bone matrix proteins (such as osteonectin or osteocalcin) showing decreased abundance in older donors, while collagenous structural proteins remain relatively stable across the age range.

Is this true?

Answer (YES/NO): NO